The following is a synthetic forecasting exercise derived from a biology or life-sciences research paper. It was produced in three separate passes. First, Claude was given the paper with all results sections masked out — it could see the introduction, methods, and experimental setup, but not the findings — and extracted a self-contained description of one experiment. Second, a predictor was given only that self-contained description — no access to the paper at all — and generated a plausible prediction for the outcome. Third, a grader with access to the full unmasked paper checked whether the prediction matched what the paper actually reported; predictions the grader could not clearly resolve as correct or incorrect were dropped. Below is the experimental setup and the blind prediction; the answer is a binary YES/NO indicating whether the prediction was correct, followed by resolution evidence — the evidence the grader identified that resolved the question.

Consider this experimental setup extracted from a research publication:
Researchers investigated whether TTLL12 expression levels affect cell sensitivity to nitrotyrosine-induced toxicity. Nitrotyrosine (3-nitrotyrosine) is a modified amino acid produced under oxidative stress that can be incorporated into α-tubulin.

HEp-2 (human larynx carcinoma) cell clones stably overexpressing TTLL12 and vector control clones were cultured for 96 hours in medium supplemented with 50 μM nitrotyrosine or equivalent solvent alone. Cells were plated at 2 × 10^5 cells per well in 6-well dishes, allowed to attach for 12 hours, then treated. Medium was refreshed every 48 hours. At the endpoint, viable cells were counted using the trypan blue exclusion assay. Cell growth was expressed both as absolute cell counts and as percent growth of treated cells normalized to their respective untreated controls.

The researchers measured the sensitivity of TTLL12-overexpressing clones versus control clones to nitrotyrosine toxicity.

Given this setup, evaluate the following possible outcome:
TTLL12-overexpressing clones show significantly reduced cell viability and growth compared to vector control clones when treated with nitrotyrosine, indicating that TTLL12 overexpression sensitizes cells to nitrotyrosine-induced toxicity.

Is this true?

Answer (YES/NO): NO